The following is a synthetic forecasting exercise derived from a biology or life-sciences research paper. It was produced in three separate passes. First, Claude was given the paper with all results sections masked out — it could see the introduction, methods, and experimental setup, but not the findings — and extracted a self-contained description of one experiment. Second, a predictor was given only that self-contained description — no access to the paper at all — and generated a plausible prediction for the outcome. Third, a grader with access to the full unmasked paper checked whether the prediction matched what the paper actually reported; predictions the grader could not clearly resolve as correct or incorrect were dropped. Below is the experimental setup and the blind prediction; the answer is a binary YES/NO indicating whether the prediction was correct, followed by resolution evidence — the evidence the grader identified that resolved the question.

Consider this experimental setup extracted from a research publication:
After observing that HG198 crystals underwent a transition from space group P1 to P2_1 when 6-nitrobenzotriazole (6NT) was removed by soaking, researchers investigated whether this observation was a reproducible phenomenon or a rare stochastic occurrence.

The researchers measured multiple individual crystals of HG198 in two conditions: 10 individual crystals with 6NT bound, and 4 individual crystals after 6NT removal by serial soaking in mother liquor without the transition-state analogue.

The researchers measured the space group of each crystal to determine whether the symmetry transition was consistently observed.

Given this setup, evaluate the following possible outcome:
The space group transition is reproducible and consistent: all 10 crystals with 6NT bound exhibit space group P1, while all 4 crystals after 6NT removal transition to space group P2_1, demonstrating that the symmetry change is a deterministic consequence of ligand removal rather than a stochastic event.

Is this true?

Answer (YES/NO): YES